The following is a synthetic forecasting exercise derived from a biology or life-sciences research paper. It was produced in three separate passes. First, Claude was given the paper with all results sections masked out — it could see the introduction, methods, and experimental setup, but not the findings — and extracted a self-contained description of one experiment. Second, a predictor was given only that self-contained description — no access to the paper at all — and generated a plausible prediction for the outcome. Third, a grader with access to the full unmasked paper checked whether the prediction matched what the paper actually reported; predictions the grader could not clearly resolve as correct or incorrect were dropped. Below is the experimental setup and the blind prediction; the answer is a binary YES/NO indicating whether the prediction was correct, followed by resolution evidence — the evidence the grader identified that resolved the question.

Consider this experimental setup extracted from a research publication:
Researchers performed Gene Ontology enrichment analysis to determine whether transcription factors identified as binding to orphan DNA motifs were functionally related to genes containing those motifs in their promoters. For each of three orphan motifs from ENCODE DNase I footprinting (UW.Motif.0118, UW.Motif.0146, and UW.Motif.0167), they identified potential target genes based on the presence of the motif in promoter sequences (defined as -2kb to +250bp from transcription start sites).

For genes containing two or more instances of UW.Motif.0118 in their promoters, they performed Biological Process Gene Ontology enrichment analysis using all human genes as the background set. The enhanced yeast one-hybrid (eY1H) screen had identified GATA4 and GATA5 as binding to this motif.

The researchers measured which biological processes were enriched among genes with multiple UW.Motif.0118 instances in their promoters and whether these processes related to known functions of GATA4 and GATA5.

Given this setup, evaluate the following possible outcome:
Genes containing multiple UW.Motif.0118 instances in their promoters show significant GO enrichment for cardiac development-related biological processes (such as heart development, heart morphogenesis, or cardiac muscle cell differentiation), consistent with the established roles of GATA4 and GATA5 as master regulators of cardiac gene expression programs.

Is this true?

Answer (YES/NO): YES